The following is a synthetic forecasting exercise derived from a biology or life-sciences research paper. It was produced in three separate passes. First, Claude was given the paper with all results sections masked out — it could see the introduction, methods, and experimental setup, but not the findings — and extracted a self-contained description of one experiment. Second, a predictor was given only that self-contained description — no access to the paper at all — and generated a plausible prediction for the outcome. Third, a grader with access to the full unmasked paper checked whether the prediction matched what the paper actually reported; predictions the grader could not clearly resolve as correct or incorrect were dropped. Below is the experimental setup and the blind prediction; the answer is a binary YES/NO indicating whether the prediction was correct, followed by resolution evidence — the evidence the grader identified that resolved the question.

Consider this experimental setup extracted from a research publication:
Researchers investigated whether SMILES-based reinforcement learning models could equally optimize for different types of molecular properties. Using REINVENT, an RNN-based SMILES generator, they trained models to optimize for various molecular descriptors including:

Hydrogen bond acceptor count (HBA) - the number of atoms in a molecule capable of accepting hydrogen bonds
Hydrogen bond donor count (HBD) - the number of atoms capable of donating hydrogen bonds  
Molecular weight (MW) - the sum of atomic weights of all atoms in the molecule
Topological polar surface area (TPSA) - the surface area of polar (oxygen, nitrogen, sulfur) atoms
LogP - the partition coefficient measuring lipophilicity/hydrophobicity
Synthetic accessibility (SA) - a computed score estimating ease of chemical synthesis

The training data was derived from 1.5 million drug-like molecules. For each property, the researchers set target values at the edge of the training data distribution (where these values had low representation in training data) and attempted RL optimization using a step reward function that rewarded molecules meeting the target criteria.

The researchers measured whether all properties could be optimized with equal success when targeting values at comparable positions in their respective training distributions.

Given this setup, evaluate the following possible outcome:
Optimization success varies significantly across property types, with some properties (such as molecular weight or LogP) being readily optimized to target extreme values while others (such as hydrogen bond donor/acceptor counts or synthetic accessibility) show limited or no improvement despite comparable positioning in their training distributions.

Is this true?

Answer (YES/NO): NO